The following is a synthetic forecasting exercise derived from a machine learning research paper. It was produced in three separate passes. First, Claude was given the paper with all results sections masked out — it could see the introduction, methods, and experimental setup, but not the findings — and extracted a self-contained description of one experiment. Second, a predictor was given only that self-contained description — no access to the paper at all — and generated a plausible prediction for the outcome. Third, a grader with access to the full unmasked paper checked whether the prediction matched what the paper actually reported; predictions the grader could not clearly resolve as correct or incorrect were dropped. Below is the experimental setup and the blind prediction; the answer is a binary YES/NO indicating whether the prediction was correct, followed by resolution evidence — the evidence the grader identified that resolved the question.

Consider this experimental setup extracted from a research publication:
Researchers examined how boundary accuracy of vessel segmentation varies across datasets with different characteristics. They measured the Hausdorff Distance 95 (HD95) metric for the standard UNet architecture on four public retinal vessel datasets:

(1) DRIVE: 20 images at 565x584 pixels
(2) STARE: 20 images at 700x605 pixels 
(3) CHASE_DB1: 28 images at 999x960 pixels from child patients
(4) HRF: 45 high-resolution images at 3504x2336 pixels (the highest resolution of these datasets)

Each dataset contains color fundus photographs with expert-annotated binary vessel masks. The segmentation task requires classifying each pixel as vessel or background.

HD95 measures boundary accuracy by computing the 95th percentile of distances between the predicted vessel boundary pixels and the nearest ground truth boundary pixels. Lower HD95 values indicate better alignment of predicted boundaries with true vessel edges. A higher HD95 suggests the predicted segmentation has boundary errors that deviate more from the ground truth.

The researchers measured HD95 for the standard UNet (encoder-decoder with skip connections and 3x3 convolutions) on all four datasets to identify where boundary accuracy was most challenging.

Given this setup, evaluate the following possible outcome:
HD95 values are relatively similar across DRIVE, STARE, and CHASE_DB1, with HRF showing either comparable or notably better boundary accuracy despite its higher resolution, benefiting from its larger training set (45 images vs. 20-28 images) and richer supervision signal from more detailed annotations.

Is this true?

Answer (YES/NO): NO